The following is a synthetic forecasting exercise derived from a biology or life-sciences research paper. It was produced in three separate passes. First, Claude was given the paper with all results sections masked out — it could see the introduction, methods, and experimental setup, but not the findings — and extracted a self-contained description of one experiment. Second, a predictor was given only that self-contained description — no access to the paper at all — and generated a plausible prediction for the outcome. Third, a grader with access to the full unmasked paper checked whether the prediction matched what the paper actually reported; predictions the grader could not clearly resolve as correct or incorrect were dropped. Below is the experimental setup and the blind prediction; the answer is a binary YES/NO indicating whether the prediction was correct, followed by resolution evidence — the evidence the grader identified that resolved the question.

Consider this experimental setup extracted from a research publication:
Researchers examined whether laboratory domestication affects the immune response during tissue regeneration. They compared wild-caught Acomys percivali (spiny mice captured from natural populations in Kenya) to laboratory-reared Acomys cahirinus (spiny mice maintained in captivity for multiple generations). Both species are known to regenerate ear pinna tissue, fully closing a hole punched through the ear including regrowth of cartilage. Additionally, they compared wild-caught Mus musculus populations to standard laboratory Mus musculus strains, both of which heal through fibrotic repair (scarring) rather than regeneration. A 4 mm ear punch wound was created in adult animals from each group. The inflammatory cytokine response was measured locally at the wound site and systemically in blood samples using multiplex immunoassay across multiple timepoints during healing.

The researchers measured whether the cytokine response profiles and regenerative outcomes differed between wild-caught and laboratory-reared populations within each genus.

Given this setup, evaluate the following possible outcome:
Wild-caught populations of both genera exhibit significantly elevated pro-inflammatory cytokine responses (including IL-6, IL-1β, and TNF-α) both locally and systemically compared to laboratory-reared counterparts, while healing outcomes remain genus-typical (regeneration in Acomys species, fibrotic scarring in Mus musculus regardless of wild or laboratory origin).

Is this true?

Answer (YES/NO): NO